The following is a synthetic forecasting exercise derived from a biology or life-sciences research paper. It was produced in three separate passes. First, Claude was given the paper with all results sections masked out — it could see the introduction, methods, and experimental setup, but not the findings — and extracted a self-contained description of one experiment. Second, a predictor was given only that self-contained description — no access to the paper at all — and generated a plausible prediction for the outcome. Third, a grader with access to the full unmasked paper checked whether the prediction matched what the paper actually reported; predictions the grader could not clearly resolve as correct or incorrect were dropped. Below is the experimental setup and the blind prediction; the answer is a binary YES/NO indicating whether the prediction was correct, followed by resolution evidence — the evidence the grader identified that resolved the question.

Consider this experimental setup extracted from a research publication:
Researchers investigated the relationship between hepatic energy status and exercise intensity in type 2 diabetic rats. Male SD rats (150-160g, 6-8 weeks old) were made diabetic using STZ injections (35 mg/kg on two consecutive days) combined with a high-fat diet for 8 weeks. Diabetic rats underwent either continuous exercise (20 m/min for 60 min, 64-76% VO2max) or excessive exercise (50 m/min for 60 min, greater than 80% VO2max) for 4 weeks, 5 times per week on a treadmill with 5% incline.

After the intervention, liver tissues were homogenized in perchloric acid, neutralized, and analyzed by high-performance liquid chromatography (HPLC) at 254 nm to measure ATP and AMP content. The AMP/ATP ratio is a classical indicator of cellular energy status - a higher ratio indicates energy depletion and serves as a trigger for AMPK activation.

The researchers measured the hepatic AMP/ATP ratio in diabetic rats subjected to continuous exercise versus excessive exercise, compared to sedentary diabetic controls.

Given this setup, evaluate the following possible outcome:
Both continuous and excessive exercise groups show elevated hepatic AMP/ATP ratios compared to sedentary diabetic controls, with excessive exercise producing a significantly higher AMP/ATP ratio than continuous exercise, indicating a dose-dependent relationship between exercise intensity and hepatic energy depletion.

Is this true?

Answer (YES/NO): NO